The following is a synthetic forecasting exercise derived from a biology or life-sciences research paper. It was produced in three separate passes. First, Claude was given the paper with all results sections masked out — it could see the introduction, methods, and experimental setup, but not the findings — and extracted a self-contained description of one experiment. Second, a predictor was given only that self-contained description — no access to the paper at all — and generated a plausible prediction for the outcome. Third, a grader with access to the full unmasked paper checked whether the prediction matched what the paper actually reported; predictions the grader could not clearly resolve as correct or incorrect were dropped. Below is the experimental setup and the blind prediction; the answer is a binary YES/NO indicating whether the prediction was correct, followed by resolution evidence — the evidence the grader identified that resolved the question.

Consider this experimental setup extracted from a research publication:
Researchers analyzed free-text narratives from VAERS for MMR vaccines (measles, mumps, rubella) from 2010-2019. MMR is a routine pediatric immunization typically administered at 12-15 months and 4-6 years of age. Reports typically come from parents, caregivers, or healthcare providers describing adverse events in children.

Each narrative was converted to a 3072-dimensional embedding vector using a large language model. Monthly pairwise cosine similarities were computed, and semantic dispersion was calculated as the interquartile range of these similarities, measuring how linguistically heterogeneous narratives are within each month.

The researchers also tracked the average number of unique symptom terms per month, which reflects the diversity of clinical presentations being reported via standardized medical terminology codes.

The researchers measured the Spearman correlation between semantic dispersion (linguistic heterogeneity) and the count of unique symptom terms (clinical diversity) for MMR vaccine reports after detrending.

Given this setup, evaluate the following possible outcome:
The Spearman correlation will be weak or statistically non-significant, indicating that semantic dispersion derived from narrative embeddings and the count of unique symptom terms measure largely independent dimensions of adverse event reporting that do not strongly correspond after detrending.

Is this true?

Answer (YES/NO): YES